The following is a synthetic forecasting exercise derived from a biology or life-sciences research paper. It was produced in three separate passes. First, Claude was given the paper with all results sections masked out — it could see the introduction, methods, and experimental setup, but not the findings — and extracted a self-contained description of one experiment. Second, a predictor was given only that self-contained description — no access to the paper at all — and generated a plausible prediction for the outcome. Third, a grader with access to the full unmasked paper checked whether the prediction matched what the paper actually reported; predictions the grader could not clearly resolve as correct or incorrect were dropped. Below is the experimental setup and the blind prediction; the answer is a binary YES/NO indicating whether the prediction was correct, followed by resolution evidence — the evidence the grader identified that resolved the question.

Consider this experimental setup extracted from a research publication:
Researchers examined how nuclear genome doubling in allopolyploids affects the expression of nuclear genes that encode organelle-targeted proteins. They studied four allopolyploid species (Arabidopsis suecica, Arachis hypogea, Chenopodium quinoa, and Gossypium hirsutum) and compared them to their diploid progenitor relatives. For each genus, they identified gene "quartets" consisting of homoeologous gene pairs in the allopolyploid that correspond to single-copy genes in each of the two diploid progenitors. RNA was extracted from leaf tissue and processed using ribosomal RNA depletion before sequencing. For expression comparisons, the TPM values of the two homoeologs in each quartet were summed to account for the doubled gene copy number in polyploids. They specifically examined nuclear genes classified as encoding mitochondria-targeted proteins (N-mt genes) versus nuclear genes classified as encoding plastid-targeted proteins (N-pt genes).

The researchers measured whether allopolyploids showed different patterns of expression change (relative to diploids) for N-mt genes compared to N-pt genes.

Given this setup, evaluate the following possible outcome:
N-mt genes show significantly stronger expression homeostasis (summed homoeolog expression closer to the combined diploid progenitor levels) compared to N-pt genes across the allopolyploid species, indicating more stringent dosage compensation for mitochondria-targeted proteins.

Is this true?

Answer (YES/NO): NO